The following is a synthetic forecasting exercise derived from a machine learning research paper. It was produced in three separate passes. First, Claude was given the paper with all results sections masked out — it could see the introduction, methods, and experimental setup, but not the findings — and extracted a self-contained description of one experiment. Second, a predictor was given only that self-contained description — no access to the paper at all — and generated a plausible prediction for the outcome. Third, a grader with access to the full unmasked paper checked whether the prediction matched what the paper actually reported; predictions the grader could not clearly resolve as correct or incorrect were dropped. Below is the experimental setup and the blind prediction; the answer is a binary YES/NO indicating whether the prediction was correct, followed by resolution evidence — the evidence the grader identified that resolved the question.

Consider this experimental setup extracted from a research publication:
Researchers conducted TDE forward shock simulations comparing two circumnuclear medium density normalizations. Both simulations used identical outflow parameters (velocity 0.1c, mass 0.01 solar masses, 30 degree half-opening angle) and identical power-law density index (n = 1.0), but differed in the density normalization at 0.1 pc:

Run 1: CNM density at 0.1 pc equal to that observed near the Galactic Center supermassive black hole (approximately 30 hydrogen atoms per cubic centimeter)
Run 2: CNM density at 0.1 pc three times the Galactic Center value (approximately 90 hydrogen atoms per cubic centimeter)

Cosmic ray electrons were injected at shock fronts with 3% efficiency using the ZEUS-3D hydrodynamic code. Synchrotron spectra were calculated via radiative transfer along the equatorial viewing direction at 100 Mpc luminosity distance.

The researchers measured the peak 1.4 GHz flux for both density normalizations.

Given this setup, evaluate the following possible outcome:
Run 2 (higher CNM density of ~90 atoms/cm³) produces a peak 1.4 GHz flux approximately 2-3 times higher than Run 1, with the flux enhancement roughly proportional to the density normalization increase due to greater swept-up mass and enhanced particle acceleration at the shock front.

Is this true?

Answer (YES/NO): NO